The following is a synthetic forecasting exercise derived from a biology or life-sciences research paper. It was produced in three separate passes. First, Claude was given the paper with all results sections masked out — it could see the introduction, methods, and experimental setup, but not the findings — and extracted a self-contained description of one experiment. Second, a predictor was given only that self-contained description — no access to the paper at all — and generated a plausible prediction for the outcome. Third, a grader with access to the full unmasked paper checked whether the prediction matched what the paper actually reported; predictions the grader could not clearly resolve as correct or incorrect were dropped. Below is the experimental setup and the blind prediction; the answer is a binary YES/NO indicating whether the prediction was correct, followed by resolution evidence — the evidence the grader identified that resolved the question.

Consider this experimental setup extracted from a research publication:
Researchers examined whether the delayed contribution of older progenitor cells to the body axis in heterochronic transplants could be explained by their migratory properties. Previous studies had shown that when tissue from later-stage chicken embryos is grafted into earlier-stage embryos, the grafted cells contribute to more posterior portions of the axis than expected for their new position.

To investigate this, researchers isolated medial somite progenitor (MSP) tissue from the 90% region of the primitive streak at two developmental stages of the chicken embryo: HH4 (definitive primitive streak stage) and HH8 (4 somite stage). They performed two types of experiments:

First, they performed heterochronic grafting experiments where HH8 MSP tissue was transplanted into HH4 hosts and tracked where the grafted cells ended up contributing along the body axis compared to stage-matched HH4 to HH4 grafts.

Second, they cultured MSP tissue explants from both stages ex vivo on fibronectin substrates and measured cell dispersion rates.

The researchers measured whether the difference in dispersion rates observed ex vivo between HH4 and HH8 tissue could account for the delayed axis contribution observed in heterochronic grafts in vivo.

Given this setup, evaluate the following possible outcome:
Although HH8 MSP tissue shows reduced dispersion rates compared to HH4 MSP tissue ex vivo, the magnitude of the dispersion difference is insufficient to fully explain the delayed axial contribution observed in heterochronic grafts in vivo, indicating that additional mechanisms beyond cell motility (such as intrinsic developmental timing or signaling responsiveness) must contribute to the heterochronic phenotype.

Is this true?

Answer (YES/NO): NO